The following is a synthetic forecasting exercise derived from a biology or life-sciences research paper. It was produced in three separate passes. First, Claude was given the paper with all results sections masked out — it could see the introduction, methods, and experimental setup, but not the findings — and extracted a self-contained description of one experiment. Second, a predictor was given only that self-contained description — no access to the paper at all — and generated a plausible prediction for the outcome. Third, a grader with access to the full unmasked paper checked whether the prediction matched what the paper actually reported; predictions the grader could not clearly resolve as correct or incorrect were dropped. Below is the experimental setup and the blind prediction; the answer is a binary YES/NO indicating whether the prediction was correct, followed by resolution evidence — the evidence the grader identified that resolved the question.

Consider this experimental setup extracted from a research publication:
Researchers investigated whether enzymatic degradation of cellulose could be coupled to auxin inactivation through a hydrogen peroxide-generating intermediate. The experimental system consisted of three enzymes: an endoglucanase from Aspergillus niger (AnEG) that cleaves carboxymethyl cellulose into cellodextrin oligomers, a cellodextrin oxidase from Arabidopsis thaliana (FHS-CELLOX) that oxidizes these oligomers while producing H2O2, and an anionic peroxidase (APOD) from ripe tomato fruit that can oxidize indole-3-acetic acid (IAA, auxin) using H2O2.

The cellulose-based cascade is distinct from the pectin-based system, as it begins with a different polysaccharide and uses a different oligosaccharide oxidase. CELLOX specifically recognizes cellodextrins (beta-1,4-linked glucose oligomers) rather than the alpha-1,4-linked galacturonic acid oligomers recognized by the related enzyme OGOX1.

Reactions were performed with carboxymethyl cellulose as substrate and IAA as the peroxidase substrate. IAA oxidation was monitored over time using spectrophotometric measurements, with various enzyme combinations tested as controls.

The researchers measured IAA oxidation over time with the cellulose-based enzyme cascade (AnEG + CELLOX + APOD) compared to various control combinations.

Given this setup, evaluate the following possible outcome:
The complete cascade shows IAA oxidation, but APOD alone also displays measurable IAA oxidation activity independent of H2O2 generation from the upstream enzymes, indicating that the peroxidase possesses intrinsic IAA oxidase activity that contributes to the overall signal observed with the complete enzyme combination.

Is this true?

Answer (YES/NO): NO